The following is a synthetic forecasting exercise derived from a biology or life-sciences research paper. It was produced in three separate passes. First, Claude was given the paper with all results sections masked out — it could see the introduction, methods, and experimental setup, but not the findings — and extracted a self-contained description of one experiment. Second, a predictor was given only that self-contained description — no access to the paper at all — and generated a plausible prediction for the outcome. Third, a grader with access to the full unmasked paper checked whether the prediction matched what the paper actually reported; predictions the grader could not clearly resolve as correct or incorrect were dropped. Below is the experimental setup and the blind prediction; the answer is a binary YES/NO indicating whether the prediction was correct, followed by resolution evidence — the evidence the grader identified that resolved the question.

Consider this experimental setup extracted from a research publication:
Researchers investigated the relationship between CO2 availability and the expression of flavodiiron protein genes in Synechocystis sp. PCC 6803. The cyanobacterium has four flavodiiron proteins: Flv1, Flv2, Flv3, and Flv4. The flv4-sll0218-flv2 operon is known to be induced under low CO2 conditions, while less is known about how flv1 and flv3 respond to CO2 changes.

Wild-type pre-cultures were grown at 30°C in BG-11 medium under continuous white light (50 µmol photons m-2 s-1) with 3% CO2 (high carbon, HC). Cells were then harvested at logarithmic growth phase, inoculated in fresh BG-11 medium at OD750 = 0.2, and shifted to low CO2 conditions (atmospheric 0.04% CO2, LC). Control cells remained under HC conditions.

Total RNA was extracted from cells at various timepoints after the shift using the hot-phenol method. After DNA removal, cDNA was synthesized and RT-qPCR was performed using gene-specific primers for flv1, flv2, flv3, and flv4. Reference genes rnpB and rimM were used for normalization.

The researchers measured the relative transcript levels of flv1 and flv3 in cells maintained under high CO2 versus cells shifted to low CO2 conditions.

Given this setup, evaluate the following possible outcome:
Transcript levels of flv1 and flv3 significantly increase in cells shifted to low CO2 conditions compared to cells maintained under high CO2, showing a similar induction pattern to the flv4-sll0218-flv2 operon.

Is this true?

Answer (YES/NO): NO